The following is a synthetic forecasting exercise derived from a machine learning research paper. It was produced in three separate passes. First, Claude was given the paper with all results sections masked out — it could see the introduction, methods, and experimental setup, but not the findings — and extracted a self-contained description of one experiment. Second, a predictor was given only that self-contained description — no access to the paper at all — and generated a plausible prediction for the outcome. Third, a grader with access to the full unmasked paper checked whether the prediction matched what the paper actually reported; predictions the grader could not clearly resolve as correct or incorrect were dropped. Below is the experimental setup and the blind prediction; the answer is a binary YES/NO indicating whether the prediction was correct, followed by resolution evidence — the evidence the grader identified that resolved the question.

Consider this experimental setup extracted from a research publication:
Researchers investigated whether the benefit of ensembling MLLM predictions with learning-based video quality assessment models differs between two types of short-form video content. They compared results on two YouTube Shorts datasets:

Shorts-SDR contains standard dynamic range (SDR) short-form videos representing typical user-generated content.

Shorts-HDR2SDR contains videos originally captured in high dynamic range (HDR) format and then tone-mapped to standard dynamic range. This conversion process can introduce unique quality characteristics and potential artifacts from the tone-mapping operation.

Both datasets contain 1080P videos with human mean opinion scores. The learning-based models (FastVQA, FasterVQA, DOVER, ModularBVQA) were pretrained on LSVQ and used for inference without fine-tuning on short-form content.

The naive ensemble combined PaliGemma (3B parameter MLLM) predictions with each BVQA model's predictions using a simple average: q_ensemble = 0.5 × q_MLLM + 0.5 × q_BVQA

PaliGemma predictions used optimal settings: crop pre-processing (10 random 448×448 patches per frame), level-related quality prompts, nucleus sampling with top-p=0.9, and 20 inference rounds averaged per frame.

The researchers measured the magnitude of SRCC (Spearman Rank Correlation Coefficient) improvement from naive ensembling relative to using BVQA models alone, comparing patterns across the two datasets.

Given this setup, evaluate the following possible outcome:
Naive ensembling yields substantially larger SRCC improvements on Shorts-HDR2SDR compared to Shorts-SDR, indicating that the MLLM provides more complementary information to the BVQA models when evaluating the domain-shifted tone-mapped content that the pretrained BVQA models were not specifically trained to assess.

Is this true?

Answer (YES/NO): YES